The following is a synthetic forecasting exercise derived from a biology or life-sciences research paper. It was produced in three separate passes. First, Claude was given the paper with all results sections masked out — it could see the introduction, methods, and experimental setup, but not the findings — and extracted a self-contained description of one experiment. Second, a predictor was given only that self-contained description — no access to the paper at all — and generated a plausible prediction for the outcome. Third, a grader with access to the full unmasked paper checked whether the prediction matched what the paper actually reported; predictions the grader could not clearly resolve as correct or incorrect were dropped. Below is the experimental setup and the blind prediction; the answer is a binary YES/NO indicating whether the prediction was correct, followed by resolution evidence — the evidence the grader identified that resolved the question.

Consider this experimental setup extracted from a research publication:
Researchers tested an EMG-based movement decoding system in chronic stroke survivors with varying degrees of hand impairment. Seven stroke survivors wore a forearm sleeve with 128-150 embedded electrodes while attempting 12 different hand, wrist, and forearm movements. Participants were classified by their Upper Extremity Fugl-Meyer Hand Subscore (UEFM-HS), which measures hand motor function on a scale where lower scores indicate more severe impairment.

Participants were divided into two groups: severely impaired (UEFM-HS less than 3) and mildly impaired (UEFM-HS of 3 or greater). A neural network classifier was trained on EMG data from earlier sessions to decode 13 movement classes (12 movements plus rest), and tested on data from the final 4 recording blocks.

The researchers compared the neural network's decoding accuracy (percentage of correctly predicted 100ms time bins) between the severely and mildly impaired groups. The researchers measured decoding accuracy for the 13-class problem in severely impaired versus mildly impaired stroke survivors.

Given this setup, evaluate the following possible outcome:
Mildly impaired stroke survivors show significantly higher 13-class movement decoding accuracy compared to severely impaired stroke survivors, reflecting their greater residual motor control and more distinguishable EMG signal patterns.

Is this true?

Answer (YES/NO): YES